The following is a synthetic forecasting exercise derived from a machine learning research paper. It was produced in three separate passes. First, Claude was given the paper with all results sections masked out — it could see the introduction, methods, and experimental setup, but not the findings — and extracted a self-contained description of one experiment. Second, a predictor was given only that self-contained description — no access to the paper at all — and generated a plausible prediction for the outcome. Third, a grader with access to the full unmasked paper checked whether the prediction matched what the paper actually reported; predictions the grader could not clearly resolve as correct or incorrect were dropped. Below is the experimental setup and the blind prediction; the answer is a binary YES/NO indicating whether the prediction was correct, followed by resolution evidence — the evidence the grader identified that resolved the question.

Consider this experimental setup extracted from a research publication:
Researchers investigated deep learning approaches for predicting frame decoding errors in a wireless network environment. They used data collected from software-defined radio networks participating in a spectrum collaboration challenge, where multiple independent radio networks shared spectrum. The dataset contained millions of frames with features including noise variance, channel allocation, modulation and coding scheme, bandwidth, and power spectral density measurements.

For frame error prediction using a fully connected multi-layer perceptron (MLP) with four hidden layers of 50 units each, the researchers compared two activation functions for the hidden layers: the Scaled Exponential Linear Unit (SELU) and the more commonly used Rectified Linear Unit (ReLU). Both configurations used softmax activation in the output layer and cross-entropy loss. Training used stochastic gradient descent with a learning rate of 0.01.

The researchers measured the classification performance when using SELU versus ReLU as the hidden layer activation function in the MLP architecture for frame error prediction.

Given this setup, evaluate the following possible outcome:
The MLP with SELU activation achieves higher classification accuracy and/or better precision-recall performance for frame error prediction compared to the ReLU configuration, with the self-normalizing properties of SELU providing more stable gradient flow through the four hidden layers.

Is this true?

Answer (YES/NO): YES